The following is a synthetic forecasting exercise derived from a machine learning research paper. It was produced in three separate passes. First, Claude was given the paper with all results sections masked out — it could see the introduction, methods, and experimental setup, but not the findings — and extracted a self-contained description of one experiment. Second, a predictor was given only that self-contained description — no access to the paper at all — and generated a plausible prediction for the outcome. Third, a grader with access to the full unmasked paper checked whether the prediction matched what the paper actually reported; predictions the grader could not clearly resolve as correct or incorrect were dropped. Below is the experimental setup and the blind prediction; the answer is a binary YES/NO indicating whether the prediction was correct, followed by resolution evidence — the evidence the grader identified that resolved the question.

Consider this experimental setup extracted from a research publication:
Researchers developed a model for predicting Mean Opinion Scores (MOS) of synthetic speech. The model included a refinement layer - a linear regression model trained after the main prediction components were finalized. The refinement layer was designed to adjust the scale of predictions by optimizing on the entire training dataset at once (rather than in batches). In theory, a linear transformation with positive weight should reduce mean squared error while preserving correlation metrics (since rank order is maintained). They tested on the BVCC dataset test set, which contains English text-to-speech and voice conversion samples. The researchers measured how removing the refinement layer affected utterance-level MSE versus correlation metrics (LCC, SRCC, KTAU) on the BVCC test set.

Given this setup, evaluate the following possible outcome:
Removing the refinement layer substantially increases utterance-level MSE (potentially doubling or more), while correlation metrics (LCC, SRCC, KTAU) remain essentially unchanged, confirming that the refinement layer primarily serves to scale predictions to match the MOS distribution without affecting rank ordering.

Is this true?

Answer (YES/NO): NO